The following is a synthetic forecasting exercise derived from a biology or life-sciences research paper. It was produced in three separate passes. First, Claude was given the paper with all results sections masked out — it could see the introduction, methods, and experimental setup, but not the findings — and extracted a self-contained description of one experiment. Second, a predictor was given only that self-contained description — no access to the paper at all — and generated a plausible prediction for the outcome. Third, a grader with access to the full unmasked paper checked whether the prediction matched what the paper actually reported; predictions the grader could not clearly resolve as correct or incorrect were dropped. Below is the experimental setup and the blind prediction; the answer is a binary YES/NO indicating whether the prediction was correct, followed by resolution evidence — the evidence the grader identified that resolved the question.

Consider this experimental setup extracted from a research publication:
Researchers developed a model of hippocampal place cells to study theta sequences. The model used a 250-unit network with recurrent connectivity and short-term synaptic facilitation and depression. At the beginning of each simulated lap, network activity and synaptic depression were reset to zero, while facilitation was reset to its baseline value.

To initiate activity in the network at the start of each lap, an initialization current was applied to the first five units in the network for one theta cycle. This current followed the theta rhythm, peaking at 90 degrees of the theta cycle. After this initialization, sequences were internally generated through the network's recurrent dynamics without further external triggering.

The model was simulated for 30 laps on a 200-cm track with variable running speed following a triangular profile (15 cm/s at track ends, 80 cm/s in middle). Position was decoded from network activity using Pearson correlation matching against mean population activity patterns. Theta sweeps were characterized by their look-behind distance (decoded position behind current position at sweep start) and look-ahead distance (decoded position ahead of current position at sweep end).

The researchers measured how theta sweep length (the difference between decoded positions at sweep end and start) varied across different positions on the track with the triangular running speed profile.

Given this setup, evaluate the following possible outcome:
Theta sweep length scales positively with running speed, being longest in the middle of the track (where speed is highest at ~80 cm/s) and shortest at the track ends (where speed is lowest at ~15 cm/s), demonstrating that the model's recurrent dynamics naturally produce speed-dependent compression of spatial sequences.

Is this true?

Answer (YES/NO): YES